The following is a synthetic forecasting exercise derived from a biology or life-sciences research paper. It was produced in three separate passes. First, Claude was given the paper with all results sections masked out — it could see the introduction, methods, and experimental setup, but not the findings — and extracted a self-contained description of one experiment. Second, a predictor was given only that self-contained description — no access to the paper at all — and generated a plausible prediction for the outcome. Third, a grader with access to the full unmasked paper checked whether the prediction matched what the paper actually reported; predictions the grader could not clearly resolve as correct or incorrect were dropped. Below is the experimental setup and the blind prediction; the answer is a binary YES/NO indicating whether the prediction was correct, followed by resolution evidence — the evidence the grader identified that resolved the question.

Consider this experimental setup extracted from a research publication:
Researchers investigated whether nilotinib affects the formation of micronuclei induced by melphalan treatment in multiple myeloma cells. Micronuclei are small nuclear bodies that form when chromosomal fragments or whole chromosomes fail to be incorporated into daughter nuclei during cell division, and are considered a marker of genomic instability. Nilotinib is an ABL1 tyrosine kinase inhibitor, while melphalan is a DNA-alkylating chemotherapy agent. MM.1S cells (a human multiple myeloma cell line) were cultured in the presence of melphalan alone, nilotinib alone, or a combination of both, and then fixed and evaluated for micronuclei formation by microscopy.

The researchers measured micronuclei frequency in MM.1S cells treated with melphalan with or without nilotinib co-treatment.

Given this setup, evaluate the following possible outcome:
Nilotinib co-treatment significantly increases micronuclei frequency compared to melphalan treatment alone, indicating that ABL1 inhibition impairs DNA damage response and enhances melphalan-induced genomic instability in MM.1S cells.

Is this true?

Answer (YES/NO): NO